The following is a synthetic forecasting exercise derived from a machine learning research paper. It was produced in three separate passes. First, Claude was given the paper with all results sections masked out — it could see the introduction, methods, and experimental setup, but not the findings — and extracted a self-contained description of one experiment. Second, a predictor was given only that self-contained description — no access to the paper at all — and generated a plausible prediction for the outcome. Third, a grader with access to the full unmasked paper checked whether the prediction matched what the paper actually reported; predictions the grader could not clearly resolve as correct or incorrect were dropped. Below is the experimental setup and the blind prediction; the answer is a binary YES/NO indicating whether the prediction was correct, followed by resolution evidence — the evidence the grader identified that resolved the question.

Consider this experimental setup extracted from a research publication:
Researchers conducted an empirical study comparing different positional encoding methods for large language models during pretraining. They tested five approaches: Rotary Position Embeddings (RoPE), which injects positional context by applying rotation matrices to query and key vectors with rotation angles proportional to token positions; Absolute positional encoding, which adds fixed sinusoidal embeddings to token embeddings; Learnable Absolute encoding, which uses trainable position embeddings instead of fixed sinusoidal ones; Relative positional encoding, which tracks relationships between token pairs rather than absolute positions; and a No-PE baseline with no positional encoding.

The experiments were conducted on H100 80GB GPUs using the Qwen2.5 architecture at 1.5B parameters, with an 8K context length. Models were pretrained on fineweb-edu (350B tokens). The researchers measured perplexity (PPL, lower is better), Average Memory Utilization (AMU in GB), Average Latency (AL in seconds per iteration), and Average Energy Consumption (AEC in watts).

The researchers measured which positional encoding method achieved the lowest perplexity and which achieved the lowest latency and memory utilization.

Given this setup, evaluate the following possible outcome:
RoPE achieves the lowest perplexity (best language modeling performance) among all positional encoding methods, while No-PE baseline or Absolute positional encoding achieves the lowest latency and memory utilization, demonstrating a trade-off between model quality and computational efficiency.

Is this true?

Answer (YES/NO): NO